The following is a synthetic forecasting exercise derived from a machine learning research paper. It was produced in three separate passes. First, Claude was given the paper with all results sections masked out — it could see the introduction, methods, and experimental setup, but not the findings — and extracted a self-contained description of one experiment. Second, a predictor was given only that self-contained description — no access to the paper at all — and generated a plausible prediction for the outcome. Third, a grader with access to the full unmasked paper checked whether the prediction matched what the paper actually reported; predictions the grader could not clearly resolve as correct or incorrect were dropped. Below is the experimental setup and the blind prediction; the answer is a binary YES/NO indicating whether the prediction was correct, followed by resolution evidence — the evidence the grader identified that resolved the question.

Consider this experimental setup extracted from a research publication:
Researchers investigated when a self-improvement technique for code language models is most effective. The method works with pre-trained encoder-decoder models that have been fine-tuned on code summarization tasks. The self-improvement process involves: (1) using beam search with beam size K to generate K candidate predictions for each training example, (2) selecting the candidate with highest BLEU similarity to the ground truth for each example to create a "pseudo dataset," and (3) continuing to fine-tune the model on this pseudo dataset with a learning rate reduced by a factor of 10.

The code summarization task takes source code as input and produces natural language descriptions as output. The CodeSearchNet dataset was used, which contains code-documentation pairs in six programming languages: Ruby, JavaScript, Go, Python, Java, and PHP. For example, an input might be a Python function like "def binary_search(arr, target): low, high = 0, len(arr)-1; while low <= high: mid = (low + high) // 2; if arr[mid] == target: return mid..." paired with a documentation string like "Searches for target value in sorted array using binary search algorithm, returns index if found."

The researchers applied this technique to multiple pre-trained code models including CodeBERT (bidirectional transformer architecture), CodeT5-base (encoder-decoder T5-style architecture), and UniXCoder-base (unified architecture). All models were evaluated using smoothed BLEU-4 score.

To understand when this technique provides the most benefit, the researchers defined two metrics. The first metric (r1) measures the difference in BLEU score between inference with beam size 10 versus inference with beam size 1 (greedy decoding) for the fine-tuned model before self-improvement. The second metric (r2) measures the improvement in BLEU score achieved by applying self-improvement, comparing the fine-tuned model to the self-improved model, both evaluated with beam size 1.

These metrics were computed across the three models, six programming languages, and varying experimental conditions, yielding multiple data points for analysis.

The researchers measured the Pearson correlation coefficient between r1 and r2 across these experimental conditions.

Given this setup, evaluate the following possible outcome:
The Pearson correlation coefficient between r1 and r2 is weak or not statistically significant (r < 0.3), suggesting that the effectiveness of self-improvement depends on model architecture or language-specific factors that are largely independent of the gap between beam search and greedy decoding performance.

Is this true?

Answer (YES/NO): NO